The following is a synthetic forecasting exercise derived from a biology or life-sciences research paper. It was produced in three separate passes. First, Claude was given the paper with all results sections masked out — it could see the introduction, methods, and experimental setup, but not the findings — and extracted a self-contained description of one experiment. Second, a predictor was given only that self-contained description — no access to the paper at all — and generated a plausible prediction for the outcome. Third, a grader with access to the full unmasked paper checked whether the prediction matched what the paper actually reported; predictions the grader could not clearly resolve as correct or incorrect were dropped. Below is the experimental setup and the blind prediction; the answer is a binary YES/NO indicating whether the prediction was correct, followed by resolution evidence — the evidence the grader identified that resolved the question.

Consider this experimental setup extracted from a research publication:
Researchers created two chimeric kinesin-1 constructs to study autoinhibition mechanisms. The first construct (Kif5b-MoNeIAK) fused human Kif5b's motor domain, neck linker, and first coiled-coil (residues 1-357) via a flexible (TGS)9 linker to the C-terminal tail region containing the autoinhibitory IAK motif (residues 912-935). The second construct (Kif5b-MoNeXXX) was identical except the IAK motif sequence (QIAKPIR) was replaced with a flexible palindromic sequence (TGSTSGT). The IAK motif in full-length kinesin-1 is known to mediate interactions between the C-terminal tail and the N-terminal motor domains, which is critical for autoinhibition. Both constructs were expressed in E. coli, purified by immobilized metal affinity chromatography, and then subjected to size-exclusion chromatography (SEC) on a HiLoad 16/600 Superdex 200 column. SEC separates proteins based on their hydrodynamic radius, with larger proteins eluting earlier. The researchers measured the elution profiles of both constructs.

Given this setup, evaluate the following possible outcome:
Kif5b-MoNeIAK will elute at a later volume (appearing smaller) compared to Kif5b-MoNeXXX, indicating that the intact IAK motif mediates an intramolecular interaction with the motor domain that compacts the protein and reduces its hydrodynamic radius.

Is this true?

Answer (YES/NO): NO